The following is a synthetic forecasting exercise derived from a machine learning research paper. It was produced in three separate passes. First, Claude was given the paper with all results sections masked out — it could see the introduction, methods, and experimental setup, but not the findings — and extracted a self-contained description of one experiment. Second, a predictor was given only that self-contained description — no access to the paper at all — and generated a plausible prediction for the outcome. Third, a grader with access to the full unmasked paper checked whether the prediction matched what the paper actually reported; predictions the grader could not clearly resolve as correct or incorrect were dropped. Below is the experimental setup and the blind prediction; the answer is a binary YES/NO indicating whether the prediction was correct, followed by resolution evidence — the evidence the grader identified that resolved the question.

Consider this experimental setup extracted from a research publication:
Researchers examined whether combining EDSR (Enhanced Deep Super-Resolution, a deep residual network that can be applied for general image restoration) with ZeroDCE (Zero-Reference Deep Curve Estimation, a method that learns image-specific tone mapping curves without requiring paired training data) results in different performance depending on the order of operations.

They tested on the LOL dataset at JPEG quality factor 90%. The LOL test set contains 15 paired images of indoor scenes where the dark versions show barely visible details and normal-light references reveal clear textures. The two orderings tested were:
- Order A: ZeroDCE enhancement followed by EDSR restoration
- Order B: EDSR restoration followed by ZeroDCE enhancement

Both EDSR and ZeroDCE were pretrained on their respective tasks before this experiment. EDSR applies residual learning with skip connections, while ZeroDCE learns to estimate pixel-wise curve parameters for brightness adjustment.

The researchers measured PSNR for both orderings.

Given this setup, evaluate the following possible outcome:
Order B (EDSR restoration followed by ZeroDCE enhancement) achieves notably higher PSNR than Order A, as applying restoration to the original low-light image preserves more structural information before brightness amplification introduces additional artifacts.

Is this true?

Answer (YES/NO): NO